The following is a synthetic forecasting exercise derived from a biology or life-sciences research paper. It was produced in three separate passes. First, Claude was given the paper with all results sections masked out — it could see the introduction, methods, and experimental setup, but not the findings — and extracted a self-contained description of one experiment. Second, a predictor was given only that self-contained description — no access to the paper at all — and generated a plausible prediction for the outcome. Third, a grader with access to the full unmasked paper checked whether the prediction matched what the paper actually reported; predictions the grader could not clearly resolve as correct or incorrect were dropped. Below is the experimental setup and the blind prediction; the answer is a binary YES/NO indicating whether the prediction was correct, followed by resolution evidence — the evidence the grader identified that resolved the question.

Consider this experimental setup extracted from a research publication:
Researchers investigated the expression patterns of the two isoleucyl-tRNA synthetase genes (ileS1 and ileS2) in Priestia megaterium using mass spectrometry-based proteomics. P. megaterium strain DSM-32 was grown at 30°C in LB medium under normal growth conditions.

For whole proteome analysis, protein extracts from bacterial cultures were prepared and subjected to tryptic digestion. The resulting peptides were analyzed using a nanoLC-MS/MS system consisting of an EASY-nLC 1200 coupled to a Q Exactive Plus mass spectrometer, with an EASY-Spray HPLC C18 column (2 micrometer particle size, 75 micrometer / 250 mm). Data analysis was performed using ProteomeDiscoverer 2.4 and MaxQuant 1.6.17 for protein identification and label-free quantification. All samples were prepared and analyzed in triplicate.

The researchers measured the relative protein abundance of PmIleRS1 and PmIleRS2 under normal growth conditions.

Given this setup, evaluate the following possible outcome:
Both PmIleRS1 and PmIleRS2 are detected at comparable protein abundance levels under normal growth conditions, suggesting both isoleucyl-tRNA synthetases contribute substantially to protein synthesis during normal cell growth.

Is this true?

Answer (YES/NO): NO